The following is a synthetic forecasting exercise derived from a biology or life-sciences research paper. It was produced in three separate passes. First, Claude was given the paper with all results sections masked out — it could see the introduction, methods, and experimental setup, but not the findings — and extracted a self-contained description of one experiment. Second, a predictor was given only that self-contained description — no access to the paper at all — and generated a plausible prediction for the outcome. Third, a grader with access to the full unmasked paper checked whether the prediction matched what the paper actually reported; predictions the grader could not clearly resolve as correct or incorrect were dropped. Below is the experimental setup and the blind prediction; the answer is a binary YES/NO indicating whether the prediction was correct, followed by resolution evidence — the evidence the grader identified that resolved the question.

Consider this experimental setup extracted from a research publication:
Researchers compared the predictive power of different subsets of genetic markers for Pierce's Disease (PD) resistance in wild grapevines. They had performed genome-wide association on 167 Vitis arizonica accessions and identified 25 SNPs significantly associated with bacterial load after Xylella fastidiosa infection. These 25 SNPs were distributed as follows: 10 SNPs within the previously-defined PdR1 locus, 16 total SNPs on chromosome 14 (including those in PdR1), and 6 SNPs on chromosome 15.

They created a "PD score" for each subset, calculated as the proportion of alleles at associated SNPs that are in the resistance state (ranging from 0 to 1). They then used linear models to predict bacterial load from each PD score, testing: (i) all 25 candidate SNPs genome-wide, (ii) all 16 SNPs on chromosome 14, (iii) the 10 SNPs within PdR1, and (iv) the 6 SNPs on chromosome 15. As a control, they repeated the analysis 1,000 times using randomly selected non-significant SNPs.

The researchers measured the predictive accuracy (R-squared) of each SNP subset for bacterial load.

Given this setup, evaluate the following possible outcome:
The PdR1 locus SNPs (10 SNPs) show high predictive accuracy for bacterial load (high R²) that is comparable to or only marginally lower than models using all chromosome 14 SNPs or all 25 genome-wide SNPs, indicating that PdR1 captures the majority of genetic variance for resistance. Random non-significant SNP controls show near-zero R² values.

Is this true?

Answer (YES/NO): NO